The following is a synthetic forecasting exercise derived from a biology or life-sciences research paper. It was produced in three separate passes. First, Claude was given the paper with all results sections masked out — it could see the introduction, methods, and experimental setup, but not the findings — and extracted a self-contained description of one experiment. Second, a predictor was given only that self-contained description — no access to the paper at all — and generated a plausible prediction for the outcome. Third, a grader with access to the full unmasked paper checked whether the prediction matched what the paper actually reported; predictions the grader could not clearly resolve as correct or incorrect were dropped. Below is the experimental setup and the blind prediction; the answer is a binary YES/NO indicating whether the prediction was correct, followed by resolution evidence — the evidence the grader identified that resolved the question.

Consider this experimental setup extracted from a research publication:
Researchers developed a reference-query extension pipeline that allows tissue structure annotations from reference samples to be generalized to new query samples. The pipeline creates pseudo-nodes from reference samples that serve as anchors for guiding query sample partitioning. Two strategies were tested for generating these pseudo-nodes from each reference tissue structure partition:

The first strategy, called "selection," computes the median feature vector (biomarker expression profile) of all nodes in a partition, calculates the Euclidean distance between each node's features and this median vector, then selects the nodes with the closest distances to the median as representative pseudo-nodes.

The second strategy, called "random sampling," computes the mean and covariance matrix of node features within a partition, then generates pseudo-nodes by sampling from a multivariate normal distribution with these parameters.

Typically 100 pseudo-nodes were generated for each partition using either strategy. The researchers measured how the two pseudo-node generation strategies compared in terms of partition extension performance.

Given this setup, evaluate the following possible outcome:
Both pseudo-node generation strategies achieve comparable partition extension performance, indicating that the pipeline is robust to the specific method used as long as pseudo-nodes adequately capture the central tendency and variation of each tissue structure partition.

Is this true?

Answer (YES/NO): YES